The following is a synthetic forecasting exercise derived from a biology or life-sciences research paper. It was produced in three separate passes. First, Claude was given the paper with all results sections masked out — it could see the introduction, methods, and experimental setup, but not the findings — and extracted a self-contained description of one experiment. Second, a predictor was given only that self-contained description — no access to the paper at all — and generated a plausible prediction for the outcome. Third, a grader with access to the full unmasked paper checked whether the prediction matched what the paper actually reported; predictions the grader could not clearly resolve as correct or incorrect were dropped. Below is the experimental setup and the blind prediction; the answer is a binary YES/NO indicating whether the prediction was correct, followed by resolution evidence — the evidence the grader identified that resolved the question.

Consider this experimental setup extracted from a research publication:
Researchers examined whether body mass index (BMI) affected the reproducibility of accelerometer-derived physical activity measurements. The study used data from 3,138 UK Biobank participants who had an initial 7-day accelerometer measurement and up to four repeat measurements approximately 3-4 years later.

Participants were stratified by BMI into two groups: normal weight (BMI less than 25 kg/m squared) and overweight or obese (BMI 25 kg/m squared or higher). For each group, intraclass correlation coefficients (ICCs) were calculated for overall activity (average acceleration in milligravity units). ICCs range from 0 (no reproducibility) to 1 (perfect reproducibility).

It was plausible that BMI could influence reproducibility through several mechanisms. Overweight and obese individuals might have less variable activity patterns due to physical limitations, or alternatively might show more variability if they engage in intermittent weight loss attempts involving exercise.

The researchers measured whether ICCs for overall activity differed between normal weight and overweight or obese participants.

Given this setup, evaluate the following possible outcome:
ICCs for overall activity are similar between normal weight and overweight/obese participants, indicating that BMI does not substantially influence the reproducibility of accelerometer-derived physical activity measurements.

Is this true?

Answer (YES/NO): YES